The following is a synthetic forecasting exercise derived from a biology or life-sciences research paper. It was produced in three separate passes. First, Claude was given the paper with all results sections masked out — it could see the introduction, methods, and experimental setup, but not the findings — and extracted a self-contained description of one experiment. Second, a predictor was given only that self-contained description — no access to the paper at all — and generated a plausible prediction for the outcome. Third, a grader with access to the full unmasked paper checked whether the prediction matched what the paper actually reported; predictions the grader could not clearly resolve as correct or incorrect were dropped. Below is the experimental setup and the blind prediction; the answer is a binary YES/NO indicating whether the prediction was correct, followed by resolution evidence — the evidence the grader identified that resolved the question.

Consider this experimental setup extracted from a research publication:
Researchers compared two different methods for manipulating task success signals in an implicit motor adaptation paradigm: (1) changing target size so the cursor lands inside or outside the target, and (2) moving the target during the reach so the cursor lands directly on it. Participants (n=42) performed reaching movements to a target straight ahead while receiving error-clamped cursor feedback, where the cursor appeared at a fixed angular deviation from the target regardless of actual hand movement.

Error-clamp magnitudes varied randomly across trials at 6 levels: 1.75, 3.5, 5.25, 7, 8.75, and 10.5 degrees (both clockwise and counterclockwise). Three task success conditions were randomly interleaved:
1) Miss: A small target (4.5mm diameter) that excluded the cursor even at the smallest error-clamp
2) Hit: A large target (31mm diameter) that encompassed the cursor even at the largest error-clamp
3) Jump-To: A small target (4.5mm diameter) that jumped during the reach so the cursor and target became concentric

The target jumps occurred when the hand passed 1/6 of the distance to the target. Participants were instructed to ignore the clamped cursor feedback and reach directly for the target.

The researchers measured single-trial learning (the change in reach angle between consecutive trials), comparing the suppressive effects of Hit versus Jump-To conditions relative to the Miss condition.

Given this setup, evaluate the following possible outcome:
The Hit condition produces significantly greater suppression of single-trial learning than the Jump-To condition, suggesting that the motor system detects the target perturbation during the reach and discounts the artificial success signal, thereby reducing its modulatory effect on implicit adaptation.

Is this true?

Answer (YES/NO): NO